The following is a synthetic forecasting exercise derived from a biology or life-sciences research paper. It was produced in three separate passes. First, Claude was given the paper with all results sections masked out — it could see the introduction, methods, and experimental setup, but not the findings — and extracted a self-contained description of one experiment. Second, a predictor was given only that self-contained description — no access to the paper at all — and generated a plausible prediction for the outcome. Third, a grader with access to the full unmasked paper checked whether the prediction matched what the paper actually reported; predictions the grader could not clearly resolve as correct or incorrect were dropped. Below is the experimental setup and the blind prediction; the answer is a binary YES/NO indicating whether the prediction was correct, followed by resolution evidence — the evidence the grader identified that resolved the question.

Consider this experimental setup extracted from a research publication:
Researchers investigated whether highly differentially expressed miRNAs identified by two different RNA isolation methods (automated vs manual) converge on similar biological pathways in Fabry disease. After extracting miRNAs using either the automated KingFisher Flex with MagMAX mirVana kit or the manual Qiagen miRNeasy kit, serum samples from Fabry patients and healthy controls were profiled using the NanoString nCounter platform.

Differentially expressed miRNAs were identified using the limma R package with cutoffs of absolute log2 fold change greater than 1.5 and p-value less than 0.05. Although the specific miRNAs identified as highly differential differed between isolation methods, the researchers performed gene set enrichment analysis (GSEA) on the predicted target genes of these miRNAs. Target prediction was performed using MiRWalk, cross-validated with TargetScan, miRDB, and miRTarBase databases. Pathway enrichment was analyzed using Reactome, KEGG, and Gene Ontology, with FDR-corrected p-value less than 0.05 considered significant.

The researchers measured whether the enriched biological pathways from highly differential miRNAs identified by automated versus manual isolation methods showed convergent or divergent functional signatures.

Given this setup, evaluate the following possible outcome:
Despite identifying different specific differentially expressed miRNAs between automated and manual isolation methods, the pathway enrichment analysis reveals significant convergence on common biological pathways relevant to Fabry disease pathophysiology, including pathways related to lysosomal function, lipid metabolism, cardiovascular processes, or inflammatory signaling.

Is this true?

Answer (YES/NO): YES